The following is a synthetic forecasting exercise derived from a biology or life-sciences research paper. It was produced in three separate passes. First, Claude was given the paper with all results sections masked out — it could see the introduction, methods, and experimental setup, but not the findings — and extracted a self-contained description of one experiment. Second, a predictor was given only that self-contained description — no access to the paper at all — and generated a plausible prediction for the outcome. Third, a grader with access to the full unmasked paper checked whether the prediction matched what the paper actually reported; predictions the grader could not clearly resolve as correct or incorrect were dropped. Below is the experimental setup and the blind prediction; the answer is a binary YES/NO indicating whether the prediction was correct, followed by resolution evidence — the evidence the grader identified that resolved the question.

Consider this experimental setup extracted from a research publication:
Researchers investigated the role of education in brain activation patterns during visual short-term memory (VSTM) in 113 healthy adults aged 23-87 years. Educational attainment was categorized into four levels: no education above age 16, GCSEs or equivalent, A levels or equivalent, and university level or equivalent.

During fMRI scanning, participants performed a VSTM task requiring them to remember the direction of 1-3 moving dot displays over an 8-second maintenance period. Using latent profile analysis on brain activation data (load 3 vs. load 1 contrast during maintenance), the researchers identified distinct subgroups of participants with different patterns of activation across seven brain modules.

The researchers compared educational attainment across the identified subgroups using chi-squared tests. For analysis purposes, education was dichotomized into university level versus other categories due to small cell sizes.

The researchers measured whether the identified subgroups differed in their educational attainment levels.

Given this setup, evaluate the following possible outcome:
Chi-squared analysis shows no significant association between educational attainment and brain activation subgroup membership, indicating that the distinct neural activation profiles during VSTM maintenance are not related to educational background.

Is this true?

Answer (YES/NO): YES